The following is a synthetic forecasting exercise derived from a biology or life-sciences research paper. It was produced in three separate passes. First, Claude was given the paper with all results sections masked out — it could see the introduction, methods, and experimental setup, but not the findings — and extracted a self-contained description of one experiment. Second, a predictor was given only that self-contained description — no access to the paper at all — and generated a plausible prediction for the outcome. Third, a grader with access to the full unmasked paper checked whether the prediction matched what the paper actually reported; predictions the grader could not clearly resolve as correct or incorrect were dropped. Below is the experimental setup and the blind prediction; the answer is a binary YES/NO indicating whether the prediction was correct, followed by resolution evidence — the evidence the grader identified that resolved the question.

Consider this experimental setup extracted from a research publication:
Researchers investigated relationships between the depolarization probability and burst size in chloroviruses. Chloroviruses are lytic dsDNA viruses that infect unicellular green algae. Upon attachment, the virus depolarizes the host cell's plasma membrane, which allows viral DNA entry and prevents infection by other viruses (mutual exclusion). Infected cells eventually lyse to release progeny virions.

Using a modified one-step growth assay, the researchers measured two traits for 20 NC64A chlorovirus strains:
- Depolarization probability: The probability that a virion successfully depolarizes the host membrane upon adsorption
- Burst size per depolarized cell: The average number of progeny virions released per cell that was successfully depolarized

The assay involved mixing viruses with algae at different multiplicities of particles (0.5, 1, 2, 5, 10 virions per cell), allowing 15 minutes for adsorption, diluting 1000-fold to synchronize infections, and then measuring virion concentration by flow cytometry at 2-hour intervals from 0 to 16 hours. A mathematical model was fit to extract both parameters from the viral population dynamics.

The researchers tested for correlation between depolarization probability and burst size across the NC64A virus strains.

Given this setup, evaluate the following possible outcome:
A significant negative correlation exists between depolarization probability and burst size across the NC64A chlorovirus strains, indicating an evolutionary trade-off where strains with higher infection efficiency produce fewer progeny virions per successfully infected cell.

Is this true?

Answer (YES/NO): NO